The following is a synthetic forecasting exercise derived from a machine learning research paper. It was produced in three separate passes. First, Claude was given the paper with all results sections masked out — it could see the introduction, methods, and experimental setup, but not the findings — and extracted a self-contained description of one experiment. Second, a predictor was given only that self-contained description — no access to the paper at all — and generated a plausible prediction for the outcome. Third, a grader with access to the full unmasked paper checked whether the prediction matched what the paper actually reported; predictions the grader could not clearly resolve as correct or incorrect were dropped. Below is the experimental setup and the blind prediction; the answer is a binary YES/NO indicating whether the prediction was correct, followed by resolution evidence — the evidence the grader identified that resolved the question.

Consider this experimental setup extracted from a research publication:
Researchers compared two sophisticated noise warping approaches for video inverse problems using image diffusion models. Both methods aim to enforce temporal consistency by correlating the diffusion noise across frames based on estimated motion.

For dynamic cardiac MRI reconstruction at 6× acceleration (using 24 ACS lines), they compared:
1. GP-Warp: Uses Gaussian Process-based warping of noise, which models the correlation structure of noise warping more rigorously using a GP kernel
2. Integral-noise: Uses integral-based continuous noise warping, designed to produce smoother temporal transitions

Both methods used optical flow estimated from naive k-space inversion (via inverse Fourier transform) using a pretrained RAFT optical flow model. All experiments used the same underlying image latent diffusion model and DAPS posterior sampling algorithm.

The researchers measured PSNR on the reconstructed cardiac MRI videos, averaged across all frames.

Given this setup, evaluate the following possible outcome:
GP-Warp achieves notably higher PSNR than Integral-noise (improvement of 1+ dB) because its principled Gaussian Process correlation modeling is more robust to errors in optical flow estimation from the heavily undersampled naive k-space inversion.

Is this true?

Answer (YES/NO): NO